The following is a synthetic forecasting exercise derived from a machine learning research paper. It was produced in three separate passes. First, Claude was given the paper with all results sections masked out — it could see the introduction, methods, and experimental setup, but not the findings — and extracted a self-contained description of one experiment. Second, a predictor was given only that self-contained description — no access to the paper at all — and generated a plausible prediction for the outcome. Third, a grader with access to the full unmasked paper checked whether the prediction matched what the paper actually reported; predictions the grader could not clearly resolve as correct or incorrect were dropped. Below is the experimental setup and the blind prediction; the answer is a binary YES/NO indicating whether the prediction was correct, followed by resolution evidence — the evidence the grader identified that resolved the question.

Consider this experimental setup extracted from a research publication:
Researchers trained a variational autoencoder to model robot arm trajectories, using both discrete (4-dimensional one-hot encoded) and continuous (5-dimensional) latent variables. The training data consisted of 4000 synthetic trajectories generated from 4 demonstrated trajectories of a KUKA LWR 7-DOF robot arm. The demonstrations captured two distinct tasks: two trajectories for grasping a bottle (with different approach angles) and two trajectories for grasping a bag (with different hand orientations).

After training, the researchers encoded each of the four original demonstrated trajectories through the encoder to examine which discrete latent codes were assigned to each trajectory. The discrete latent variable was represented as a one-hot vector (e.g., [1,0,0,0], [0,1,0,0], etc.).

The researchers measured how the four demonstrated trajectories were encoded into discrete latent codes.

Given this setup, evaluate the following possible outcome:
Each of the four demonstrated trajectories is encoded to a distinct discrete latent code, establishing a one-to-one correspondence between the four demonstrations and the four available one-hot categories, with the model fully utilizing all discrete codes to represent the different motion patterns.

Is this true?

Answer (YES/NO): NO